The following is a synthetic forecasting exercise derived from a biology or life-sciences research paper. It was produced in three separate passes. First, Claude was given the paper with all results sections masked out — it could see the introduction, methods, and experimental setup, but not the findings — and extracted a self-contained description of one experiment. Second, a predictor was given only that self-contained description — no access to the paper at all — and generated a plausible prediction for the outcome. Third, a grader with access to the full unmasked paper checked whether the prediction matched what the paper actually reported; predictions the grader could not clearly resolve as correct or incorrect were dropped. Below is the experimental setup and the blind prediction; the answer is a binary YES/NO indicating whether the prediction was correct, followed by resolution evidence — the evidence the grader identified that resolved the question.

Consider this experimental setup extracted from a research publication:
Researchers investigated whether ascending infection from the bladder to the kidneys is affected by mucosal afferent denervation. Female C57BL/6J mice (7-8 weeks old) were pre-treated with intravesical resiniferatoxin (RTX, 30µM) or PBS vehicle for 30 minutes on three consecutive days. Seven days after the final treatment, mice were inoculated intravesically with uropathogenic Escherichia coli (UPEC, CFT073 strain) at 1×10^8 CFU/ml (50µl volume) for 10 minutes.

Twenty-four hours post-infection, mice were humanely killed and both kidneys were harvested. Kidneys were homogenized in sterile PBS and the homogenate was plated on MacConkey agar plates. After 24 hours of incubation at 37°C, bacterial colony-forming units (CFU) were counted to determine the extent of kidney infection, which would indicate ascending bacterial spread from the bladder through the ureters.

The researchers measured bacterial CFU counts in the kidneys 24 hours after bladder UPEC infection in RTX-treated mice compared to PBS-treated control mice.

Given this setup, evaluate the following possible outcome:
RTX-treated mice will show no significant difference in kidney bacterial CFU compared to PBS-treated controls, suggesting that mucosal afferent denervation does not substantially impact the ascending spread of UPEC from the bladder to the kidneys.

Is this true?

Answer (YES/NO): NO